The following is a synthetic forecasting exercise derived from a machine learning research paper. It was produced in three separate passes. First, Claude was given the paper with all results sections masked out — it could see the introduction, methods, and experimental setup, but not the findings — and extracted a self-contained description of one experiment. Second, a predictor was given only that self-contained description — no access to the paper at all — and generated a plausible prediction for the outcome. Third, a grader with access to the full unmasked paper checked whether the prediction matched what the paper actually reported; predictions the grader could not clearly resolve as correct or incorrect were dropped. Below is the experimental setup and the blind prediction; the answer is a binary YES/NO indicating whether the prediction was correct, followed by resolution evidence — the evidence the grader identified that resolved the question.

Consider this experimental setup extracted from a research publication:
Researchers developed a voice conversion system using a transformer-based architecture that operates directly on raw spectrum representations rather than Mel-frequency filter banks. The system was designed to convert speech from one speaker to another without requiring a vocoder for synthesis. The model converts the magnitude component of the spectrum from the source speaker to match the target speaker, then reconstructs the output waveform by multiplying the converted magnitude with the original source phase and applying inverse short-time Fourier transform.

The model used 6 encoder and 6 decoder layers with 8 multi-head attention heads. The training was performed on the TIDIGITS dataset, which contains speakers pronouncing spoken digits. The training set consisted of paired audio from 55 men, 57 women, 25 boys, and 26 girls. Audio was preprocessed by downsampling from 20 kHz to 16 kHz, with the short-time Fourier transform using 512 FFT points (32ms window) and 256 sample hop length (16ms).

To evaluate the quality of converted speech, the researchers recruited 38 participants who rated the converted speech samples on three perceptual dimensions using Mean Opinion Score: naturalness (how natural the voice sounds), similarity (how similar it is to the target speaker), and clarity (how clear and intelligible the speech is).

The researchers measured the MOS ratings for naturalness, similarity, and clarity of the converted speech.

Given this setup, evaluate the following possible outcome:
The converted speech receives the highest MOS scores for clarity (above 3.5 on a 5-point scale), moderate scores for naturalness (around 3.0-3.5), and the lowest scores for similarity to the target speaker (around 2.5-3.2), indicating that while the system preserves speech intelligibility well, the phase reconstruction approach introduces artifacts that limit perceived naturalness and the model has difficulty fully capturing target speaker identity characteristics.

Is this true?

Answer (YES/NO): NO